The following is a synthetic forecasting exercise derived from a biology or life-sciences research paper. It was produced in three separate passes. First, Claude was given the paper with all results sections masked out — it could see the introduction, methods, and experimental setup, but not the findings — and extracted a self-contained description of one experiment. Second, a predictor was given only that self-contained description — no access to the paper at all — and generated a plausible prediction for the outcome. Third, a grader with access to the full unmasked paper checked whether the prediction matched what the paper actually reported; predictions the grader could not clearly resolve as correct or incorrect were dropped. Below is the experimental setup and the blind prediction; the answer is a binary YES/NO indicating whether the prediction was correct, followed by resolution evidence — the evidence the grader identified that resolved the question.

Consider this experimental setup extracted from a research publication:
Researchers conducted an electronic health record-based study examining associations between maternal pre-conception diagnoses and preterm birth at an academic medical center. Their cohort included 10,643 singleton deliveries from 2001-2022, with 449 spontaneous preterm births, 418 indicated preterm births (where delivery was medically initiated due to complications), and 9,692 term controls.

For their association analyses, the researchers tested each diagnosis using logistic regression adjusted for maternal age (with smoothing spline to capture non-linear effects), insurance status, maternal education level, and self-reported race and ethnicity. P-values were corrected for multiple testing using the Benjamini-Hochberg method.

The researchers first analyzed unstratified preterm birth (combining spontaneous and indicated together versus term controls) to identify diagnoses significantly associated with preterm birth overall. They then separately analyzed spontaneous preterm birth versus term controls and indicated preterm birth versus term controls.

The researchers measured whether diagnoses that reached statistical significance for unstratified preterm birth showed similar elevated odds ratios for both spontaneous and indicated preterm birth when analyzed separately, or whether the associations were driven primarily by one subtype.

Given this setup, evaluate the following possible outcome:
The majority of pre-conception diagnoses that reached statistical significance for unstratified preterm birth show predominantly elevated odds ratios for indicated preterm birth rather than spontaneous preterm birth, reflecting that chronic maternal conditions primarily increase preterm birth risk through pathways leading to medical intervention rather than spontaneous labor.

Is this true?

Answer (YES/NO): YES